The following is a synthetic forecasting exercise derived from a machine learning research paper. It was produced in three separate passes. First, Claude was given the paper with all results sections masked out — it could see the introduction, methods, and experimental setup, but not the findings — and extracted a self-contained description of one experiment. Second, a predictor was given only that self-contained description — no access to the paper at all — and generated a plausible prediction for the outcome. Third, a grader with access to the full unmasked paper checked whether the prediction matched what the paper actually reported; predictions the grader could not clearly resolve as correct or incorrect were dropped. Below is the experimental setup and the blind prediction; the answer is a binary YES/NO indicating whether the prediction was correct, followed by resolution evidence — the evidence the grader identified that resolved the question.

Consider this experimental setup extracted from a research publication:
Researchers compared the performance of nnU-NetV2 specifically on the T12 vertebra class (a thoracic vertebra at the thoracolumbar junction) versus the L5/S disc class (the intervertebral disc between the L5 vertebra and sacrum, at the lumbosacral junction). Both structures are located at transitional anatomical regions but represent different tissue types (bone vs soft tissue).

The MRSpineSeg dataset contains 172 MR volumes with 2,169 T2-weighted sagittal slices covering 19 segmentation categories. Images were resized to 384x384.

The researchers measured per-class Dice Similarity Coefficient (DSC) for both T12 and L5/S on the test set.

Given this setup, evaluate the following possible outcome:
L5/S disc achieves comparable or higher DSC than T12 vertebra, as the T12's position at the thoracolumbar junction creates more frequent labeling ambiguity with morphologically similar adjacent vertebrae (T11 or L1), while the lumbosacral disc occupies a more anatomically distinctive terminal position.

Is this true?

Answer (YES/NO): YES